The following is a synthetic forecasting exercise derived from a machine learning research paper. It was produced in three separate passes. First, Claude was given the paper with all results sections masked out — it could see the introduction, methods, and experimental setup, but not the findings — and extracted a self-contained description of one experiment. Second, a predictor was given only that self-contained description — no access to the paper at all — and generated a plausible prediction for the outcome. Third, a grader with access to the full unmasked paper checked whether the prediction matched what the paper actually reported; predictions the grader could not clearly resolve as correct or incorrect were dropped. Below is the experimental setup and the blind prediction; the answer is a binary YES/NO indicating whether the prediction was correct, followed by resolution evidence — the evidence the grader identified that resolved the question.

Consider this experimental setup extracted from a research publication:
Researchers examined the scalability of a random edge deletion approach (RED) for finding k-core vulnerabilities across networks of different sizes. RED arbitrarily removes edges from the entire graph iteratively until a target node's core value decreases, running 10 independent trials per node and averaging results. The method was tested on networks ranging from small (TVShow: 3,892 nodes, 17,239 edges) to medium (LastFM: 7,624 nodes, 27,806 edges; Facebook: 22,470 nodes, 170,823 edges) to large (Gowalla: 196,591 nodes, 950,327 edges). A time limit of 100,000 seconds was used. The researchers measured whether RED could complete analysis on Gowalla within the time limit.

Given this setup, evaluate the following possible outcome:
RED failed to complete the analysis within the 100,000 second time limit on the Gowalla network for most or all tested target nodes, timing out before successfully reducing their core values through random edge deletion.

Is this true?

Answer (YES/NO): YES